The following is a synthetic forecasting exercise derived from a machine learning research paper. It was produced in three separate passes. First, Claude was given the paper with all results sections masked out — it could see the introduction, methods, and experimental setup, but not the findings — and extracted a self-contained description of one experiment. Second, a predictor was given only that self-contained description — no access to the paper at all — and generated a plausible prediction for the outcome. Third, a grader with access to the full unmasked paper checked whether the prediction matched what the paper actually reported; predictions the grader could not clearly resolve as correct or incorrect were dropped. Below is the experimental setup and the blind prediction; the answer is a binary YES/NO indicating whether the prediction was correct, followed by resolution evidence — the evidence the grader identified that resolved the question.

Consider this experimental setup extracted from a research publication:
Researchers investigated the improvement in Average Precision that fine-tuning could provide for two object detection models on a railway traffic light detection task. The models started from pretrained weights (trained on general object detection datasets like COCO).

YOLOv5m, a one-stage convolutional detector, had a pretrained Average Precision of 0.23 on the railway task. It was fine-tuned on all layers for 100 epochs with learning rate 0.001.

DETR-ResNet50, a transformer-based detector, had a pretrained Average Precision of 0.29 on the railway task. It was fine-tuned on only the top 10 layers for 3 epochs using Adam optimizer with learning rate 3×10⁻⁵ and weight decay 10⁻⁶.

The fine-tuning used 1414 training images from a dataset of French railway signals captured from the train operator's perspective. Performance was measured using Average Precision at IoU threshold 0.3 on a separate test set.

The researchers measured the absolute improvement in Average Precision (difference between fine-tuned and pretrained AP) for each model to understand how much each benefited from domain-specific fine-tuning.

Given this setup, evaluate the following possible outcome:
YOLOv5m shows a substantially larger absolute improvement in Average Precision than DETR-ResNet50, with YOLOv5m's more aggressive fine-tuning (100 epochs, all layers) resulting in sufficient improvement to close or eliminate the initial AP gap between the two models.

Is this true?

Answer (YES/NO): NO